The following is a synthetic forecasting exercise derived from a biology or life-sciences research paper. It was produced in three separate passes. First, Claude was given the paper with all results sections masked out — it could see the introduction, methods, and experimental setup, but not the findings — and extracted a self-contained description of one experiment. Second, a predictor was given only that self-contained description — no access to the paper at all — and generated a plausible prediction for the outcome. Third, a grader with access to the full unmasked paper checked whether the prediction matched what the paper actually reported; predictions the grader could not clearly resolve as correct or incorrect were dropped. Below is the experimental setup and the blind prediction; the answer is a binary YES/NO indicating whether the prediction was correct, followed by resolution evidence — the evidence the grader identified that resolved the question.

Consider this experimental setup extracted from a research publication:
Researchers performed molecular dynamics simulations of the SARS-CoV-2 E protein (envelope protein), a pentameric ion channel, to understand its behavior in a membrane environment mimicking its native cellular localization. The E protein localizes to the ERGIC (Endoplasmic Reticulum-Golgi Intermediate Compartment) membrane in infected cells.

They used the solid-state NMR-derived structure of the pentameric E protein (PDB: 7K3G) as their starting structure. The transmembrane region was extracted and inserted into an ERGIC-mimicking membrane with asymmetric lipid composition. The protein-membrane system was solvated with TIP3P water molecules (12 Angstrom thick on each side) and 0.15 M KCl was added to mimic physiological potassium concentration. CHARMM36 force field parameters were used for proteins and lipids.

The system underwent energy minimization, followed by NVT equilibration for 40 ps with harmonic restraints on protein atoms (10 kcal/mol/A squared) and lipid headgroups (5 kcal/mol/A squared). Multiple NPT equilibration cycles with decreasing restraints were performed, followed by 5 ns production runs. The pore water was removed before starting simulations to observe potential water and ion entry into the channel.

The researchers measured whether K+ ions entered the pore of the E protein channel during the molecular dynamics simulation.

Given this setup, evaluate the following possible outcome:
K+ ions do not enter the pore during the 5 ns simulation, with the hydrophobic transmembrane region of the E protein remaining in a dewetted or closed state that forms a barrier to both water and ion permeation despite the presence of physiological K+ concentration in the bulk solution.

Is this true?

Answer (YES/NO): NO